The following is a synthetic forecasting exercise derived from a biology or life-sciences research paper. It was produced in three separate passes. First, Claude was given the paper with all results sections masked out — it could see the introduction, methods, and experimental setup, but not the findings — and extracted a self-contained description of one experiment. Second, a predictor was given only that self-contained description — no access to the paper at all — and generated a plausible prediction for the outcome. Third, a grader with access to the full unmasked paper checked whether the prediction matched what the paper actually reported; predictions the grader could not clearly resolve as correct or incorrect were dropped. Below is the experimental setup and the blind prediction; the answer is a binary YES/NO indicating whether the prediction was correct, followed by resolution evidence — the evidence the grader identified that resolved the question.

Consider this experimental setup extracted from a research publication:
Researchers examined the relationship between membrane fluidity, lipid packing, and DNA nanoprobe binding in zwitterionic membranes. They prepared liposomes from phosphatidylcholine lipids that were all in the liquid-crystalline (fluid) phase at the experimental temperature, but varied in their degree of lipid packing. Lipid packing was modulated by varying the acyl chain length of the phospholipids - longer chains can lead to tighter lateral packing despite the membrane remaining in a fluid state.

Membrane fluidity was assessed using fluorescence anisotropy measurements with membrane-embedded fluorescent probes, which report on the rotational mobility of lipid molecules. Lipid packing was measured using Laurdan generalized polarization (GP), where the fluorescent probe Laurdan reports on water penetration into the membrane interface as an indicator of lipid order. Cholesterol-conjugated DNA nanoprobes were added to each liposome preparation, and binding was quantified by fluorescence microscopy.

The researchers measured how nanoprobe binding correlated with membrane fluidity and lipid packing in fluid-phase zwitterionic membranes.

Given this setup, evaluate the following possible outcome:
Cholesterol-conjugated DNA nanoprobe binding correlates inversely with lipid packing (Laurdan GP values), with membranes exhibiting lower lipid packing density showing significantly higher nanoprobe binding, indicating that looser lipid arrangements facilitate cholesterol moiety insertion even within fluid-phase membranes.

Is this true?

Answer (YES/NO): NO